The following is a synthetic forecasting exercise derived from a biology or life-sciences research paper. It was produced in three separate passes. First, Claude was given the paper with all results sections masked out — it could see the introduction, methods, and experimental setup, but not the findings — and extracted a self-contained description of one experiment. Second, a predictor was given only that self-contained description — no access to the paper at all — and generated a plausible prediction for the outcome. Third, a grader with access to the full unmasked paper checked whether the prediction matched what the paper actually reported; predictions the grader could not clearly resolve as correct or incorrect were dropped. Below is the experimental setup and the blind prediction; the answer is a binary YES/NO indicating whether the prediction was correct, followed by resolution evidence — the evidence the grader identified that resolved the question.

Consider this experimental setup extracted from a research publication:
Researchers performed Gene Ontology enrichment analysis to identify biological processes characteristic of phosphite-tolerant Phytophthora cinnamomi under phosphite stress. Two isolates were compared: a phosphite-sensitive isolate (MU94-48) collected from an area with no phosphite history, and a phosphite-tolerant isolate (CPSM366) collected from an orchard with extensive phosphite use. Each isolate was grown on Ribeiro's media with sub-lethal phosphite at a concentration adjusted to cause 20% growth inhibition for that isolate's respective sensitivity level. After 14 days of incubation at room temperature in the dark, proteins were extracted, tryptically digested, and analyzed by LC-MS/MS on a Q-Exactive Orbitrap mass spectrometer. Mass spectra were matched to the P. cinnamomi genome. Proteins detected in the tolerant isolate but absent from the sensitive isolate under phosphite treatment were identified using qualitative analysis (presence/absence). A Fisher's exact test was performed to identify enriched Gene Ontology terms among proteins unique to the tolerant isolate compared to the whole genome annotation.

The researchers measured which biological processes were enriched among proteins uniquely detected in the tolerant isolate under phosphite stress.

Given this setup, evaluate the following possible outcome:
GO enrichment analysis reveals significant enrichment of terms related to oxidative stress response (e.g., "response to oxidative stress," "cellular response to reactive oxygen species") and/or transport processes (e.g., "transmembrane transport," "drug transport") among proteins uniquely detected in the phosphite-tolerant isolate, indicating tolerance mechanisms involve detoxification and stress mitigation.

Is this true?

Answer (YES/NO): NO